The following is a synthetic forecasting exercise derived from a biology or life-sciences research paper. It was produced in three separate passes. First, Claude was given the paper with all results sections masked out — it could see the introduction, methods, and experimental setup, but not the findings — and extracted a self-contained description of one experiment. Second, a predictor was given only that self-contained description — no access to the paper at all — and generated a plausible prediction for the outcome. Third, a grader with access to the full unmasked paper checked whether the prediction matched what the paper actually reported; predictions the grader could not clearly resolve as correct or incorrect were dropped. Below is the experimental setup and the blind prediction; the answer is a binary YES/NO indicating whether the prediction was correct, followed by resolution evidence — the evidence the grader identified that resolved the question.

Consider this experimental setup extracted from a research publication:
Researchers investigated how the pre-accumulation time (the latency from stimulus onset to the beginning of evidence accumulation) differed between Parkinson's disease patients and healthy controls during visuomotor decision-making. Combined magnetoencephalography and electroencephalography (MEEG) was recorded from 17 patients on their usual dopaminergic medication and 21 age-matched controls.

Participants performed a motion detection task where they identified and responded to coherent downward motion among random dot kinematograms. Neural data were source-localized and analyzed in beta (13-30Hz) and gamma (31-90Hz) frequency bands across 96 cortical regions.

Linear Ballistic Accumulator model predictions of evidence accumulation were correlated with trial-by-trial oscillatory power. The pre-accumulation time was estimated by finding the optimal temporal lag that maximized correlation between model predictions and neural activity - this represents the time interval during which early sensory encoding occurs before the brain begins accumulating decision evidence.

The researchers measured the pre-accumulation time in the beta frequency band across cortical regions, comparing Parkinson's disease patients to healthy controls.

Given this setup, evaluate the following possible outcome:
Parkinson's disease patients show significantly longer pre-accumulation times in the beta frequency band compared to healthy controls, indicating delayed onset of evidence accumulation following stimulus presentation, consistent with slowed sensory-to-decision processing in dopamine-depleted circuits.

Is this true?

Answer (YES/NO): NO